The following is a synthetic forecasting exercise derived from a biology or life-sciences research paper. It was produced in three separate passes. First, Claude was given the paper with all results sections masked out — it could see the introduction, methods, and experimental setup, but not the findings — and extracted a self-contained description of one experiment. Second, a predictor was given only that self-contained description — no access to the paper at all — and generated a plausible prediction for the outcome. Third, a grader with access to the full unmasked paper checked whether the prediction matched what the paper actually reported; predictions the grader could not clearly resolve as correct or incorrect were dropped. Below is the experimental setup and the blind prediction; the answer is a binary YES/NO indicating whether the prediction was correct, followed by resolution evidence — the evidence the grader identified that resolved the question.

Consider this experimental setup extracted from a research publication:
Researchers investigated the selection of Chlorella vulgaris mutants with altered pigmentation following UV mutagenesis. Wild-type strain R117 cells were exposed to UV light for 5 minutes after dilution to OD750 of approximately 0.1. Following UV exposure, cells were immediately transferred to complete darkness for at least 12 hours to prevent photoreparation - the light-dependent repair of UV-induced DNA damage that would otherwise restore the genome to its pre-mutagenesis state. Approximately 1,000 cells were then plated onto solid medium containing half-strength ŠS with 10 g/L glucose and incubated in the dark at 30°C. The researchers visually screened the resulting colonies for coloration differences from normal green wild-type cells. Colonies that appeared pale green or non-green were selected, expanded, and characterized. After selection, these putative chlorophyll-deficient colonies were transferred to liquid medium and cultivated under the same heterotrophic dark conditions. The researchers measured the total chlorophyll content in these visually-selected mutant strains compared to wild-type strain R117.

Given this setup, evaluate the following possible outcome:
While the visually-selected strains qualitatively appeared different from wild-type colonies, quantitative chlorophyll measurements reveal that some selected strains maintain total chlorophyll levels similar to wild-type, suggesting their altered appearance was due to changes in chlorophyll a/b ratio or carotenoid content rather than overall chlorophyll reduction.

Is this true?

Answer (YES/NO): YES